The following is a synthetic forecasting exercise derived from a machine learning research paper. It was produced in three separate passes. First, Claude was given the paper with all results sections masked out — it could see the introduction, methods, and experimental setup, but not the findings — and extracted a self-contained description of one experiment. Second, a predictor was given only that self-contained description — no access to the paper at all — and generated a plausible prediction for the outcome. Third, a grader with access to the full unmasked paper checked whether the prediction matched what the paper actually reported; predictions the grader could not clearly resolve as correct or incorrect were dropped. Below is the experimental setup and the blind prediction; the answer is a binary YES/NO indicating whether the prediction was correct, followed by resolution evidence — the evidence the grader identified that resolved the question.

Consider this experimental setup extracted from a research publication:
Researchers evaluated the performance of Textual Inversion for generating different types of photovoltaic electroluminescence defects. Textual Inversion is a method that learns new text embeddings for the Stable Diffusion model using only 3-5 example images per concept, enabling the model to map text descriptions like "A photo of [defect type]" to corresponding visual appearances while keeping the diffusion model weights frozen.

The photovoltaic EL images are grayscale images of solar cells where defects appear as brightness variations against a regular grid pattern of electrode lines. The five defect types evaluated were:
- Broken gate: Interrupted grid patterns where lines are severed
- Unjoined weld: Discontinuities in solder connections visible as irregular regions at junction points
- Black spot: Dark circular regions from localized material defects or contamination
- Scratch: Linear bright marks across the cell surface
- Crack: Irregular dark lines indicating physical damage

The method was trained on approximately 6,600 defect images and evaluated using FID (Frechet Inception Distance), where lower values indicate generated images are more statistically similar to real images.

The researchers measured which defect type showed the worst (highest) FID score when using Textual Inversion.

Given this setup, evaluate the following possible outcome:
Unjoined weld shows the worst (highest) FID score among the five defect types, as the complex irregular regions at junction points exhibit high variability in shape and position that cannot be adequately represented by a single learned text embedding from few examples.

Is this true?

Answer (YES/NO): NO